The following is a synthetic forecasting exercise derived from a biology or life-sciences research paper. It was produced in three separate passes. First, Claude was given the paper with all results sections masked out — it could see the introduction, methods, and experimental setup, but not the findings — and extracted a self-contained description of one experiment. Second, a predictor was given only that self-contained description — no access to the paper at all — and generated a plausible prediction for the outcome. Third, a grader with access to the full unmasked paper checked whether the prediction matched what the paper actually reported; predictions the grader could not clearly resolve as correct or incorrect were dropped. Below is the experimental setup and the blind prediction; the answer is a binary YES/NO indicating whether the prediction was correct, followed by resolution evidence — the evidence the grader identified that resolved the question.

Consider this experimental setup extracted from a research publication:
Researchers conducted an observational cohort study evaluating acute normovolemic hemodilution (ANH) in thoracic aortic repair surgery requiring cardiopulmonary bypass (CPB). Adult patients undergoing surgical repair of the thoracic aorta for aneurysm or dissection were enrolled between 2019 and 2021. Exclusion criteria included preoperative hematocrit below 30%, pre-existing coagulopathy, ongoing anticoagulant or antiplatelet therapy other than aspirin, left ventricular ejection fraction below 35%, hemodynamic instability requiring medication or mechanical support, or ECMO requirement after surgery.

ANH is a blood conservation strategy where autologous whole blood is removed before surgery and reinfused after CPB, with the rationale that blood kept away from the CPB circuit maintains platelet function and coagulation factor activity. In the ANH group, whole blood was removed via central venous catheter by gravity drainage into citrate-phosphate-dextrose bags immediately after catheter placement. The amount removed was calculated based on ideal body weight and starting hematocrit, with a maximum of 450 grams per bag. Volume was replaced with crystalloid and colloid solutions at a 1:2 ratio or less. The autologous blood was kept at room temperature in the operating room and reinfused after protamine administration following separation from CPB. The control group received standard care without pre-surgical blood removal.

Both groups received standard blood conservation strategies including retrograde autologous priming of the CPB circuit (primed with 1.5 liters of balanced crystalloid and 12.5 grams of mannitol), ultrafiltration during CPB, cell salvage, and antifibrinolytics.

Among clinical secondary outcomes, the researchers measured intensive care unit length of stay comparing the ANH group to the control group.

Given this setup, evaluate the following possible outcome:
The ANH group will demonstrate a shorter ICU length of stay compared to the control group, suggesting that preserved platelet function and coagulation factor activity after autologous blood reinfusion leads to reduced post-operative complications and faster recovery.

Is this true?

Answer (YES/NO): NO